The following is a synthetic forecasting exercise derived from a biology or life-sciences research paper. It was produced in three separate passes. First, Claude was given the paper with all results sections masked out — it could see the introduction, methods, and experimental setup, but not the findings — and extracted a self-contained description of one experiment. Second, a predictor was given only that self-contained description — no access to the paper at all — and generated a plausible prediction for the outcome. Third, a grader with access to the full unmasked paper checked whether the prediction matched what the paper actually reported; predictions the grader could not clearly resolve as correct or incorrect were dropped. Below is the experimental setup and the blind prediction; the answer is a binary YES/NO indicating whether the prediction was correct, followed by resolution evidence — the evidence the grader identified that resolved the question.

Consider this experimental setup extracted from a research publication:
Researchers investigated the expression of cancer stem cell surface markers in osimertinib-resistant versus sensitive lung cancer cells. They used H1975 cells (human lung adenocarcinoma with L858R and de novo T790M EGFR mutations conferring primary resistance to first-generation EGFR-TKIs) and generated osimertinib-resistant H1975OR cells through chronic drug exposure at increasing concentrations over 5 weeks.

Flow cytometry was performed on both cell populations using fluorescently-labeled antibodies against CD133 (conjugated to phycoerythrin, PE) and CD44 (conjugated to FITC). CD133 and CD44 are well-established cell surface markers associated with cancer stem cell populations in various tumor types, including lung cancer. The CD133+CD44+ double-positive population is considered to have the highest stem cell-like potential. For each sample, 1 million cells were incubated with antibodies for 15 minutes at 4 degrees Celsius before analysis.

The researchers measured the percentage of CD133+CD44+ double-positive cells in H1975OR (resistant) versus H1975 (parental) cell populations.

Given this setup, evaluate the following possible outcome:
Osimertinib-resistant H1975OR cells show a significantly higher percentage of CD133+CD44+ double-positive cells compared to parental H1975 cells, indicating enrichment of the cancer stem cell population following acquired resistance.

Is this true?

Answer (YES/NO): YES